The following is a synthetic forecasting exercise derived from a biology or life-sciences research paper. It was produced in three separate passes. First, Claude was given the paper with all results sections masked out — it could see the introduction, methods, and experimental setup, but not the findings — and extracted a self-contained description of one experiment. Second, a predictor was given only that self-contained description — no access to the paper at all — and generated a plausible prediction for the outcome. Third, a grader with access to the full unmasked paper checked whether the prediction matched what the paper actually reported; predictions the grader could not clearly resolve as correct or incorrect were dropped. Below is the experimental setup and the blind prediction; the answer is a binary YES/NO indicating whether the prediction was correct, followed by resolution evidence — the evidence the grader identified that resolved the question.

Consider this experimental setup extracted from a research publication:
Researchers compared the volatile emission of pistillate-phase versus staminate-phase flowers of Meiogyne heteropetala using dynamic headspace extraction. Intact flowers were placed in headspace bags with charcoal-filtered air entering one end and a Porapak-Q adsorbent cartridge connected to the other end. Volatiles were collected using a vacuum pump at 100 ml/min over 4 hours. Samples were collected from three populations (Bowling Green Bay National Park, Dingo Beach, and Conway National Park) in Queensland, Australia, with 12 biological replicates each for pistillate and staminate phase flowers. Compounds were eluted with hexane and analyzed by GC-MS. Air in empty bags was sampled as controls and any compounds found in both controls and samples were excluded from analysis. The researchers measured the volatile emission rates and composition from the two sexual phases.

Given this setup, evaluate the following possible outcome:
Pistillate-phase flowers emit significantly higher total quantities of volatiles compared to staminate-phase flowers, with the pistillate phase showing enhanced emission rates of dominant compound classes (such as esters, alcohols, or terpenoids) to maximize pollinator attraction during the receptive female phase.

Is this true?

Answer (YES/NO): NO